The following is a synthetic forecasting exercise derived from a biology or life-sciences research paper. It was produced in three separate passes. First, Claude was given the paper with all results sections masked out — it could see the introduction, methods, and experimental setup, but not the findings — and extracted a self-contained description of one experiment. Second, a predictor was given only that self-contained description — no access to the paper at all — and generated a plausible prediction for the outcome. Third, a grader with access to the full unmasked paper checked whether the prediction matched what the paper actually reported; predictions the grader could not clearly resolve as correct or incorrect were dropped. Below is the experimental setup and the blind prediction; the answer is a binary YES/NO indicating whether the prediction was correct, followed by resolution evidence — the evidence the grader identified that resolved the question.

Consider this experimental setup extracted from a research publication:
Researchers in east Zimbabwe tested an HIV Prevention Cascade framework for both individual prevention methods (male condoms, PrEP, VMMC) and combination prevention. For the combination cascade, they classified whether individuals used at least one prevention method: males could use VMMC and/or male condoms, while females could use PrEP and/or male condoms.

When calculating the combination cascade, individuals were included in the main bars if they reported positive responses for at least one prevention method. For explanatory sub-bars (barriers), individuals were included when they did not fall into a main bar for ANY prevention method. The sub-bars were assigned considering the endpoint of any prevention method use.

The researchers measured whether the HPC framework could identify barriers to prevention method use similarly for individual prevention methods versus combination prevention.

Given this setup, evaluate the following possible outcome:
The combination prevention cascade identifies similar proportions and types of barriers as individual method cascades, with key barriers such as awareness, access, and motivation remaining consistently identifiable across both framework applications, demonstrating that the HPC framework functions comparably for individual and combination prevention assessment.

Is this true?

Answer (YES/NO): NO